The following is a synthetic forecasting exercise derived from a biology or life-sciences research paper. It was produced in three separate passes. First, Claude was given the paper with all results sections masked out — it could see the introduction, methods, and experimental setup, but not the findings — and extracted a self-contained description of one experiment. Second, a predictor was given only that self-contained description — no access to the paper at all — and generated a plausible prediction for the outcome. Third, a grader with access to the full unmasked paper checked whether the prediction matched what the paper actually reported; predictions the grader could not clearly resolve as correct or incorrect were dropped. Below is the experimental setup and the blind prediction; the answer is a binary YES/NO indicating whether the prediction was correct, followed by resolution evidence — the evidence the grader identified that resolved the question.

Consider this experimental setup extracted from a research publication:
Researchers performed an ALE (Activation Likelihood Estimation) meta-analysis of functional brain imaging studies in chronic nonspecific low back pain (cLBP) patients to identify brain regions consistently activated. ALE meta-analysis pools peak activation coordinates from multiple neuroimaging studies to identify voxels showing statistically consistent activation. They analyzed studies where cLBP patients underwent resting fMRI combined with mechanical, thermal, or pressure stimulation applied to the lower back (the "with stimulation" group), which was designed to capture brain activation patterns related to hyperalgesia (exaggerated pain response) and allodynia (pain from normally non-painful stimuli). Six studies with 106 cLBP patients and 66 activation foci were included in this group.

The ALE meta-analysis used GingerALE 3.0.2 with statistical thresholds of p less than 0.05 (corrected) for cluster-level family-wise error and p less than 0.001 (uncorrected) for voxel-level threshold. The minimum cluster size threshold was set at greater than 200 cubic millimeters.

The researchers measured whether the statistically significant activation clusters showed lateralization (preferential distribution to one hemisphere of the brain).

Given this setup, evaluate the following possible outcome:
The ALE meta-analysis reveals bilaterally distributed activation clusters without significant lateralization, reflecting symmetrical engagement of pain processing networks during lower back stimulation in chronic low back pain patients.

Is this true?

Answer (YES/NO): NO